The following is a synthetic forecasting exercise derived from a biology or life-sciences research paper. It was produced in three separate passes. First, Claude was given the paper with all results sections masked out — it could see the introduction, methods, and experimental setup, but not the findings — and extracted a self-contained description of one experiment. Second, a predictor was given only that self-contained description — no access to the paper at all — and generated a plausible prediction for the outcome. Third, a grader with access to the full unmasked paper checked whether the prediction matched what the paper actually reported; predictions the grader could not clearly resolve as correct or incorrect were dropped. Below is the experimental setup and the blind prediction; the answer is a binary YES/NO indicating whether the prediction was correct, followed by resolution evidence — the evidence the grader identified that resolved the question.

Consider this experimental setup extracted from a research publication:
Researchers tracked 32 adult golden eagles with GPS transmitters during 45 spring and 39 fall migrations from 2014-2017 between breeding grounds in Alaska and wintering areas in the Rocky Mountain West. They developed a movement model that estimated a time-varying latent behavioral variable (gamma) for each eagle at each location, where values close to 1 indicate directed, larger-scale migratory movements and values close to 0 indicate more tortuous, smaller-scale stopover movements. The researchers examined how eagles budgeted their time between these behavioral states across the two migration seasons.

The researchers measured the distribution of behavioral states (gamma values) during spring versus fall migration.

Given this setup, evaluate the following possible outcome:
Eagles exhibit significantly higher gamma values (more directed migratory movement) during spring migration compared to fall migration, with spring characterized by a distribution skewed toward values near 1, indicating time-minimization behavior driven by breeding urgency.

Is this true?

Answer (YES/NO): YES